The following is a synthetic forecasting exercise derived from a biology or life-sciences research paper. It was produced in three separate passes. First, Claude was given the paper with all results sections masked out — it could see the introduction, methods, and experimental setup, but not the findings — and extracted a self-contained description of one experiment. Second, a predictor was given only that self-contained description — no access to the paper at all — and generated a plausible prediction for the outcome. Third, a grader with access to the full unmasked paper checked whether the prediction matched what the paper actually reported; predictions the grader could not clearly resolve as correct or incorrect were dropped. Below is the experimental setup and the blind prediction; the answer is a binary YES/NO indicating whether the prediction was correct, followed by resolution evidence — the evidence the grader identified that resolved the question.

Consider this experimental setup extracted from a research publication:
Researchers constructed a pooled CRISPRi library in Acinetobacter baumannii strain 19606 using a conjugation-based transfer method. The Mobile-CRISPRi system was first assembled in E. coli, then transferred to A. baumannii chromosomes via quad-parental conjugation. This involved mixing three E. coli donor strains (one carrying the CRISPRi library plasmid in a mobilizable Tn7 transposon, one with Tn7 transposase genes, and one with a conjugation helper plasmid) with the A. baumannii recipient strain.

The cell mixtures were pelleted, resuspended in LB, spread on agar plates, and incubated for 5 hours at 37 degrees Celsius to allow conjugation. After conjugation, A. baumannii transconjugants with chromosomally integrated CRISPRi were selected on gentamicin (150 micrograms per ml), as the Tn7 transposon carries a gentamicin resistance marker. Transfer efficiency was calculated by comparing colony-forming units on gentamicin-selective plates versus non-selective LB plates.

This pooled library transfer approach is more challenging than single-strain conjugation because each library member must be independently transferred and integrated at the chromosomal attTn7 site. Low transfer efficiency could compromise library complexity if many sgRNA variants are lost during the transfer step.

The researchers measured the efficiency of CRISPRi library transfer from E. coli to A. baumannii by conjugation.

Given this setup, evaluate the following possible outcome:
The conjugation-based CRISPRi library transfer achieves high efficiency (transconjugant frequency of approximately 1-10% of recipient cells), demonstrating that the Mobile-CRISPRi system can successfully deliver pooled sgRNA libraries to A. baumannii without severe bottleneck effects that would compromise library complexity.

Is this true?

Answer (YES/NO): NO